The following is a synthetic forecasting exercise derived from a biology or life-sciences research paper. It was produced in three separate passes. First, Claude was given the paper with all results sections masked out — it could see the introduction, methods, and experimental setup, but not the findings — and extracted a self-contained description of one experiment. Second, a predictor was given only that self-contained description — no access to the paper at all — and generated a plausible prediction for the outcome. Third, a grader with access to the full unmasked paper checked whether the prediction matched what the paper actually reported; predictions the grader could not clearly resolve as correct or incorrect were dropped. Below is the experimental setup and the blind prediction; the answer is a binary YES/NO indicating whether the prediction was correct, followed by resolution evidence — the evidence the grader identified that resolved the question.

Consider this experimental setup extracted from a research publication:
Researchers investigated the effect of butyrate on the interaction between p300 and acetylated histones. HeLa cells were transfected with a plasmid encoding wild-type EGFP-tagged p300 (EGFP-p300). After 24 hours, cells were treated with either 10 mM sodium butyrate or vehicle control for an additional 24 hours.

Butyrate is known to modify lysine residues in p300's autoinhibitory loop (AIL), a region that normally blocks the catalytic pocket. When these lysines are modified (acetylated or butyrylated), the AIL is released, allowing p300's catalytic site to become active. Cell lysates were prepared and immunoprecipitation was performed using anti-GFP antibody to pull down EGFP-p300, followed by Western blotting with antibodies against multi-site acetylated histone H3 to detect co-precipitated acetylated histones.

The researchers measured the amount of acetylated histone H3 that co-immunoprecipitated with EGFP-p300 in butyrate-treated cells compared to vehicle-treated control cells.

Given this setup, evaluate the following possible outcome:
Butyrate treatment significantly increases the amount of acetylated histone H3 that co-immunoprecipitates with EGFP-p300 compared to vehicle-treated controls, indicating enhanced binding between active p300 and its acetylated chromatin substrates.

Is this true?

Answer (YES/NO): NO